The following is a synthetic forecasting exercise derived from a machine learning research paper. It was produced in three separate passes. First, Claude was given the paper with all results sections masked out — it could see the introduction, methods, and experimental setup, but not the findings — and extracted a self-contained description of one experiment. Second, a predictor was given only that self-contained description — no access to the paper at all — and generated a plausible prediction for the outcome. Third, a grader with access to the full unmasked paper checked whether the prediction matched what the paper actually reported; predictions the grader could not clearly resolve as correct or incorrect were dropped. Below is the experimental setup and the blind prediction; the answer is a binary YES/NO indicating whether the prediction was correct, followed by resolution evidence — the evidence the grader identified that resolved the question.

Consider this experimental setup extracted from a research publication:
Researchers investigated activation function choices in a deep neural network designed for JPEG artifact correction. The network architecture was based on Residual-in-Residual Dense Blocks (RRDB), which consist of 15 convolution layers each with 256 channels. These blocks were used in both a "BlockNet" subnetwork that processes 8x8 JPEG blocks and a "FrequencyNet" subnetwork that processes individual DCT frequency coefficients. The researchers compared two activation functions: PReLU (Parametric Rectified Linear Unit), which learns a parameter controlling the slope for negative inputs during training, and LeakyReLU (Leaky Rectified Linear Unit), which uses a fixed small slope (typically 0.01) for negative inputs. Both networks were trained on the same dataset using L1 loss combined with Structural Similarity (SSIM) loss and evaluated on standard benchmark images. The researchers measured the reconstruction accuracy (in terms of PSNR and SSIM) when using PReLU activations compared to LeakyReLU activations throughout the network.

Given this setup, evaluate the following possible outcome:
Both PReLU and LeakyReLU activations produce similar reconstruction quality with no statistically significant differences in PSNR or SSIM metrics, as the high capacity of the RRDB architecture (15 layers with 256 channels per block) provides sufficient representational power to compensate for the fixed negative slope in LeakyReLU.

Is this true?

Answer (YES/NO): NO